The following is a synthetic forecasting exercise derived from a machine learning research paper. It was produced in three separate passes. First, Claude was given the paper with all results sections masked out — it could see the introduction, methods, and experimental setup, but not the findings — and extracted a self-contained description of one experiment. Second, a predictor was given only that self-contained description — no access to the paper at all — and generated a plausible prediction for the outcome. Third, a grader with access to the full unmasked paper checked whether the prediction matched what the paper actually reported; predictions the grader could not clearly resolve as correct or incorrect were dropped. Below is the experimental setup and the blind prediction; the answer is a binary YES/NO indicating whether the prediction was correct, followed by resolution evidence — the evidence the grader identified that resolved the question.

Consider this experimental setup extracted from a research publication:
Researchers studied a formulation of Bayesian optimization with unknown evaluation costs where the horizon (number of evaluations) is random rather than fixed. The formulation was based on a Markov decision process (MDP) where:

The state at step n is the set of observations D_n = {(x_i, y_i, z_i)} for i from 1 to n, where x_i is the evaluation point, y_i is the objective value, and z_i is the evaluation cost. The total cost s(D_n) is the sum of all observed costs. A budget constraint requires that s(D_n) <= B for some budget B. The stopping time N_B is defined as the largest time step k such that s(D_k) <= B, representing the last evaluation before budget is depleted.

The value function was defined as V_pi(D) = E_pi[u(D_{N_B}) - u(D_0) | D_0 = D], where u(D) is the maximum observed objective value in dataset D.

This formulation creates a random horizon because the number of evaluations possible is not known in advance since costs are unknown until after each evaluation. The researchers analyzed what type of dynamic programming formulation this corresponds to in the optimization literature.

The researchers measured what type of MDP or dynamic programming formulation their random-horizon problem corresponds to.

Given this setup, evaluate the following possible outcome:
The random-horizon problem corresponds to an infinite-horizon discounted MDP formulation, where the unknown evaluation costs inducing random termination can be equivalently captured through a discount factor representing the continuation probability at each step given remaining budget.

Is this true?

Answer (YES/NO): NO